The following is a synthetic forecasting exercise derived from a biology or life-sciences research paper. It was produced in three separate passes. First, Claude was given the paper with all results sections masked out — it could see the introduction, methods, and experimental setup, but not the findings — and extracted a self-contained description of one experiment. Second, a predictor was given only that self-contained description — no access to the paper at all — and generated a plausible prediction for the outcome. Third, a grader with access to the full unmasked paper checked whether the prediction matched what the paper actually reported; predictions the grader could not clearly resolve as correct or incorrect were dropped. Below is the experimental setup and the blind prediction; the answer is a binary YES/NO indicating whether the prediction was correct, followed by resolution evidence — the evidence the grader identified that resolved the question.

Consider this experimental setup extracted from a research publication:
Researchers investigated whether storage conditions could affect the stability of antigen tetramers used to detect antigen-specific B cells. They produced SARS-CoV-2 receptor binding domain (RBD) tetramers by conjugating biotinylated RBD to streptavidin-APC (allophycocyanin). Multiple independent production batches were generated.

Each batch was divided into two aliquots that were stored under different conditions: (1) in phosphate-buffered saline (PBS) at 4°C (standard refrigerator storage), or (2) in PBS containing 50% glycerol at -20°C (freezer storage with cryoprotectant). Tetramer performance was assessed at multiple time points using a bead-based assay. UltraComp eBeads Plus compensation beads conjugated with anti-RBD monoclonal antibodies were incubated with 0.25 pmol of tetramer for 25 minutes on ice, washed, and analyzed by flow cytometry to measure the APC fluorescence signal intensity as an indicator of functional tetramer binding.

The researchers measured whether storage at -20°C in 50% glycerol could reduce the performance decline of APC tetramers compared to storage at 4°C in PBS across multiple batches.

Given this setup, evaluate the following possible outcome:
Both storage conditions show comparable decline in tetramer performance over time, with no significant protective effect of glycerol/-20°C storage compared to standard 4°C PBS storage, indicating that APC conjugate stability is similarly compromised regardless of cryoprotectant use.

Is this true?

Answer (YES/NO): NO